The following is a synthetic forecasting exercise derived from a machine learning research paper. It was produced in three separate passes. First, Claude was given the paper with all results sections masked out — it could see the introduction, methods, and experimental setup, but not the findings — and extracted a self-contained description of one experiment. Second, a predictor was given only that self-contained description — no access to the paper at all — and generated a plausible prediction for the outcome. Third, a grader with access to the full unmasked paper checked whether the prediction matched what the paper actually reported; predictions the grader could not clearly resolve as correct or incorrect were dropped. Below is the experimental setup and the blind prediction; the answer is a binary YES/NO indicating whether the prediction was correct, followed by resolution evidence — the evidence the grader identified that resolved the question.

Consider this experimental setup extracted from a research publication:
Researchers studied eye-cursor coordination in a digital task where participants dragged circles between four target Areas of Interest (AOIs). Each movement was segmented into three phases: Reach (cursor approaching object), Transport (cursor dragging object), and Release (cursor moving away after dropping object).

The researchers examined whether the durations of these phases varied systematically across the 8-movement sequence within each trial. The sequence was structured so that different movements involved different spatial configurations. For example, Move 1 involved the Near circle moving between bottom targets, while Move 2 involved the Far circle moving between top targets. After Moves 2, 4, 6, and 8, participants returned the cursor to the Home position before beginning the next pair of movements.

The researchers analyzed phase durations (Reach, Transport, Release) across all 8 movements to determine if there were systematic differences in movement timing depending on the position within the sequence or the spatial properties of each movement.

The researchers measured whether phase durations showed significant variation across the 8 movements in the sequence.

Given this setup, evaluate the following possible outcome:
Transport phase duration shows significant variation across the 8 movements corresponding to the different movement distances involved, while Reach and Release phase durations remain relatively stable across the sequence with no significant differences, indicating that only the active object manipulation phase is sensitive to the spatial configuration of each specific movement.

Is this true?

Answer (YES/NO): NO